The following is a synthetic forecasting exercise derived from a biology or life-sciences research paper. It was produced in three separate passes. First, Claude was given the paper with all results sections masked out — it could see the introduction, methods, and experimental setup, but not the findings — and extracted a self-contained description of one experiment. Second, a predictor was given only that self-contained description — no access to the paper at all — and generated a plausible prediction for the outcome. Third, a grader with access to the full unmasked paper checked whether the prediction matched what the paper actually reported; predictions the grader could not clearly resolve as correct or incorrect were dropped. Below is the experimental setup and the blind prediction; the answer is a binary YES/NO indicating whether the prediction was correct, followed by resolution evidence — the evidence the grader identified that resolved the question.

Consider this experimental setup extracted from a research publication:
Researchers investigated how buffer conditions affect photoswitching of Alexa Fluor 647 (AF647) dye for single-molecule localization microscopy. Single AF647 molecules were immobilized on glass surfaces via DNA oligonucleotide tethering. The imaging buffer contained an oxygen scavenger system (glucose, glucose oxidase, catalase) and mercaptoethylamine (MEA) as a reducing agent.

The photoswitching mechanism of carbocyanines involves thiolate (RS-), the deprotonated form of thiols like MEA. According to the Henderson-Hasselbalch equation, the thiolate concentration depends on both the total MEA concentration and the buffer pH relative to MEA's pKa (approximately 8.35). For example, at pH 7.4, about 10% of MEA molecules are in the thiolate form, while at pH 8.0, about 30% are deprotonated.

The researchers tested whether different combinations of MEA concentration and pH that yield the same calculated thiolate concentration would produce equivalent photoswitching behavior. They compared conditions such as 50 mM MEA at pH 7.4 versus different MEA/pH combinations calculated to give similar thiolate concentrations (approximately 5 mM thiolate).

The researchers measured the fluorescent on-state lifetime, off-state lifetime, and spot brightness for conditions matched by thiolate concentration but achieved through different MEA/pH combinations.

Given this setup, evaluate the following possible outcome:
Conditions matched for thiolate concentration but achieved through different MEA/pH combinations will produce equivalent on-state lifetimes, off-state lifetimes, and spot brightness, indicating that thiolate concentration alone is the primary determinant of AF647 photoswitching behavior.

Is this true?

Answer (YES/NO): YES